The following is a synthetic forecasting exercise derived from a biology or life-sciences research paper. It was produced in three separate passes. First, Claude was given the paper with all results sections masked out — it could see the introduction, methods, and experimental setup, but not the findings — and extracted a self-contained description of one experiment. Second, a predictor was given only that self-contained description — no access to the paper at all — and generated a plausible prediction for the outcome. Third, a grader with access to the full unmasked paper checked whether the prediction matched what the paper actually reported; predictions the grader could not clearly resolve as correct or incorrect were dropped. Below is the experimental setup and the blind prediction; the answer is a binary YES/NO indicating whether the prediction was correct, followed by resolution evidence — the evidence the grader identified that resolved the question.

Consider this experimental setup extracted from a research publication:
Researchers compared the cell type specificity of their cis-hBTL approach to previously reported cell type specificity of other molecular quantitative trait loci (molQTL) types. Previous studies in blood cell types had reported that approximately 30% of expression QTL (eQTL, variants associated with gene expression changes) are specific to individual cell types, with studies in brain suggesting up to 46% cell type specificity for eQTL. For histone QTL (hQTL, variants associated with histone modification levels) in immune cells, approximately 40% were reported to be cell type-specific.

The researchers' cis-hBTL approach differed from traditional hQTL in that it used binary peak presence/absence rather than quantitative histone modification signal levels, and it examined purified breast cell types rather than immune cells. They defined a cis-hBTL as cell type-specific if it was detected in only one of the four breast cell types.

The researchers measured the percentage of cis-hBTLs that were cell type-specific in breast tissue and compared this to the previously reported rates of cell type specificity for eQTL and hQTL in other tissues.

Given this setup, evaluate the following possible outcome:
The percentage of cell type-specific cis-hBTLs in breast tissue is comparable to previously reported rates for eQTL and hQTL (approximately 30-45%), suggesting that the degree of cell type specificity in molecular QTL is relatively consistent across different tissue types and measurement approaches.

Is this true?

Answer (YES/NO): NO